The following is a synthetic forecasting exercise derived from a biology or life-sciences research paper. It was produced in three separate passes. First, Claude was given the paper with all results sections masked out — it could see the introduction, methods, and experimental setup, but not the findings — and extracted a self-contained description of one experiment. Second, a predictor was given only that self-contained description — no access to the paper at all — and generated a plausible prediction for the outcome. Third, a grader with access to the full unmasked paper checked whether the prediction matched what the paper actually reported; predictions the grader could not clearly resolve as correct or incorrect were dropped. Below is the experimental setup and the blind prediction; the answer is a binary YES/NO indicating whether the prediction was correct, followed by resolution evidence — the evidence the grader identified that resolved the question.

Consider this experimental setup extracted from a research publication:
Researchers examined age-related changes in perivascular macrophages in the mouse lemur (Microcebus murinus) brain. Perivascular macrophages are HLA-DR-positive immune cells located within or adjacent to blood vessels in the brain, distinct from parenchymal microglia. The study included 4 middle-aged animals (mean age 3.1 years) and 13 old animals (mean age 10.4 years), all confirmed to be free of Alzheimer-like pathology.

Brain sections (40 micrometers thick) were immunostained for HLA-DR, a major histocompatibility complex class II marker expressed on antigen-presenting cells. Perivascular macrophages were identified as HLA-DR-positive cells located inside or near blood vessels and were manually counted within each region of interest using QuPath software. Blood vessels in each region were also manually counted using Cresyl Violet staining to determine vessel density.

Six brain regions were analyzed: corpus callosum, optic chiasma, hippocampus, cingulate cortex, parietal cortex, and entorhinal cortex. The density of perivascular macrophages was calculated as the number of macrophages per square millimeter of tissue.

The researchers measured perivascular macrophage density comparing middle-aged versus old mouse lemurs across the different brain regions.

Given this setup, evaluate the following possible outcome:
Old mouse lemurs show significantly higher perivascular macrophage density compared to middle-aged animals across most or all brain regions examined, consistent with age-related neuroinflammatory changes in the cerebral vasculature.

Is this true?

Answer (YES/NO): YES